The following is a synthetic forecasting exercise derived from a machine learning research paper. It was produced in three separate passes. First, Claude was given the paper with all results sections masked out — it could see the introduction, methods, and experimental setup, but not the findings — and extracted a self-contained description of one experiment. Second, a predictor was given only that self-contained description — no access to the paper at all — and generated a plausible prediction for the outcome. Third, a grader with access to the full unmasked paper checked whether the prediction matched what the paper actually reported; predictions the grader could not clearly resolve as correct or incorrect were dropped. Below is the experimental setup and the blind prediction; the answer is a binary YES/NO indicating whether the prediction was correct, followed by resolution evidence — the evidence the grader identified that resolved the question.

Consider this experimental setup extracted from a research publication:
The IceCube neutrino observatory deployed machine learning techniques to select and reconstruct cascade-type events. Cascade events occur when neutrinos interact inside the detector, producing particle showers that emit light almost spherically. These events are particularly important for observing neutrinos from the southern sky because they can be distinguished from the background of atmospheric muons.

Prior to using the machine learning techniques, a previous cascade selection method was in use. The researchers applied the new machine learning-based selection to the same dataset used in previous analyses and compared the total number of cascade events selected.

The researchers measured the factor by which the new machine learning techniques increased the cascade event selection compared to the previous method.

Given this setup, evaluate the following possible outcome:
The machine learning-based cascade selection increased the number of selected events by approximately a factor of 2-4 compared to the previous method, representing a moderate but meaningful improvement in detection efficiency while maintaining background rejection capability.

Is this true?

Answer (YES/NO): NO